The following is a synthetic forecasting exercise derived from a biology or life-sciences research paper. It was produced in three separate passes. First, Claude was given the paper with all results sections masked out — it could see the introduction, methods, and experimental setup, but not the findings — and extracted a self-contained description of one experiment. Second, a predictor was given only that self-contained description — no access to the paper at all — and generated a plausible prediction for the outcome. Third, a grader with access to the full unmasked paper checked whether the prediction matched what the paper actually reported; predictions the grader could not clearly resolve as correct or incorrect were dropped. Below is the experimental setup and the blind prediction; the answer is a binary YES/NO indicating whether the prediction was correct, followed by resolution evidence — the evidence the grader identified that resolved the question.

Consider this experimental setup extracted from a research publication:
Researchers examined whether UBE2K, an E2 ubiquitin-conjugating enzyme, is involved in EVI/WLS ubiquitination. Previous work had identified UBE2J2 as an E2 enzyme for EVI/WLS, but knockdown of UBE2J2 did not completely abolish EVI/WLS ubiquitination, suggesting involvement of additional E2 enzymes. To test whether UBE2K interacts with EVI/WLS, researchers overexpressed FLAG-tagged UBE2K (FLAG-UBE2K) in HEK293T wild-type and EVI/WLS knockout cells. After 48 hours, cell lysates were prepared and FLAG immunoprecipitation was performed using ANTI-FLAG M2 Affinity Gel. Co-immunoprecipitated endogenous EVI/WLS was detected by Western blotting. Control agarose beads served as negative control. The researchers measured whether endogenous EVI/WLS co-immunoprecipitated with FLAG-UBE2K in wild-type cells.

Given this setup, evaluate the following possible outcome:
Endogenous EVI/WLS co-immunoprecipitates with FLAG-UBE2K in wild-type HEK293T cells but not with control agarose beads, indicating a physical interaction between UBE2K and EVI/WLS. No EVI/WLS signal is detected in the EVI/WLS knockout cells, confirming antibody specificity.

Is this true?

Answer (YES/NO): NO